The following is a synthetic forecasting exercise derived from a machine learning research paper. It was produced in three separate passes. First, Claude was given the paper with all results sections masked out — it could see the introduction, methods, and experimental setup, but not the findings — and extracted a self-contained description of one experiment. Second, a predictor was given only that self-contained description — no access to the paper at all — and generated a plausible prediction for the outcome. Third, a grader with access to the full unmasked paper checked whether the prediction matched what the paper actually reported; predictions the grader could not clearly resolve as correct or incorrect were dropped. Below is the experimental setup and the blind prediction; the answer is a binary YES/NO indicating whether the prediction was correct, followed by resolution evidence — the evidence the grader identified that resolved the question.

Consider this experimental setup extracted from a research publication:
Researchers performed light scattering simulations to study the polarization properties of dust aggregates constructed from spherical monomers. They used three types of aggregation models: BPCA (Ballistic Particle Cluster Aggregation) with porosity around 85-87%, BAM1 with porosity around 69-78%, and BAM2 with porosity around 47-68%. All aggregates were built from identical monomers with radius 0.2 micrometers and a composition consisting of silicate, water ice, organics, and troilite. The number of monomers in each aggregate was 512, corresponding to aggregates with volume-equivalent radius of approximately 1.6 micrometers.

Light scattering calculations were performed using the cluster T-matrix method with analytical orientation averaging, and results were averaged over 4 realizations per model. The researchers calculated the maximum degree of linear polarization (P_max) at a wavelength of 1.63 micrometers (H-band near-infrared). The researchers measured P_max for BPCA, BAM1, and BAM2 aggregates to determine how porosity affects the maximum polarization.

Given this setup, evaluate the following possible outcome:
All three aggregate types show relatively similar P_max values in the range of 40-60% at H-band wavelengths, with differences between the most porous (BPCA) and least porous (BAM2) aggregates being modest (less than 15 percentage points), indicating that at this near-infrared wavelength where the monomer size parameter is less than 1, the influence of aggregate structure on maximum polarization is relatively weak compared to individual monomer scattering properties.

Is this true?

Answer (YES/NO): NO